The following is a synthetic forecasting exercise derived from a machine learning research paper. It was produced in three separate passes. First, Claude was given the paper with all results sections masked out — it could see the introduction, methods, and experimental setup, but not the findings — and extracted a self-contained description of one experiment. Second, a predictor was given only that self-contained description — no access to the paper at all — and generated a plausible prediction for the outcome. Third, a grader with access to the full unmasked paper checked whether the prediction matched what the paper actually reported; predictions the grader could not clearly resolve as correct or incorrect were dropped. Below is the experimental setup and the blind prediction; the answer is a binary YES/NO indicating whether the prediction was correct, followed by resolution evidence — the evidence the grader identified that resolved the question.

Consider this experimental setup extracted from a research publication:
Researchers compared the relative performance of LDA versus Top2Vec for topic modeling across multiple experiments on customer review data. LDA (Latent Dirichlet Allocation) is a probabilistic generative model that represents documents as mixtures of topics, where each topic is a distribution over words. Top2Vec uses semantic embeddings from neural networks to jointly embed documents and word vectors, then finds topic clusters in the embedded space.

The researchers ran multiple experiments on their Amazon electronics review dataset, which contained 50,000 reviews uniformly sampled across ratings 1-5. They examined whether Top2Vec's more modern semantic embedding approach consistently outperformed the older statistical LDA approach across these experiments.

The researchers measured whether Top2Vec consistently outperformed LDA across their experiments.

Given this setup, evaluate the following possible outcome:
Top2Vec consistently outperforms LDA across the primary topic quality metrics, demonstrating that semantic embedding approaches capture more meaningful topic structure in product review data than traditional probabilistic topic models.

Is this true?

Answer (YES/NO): NO